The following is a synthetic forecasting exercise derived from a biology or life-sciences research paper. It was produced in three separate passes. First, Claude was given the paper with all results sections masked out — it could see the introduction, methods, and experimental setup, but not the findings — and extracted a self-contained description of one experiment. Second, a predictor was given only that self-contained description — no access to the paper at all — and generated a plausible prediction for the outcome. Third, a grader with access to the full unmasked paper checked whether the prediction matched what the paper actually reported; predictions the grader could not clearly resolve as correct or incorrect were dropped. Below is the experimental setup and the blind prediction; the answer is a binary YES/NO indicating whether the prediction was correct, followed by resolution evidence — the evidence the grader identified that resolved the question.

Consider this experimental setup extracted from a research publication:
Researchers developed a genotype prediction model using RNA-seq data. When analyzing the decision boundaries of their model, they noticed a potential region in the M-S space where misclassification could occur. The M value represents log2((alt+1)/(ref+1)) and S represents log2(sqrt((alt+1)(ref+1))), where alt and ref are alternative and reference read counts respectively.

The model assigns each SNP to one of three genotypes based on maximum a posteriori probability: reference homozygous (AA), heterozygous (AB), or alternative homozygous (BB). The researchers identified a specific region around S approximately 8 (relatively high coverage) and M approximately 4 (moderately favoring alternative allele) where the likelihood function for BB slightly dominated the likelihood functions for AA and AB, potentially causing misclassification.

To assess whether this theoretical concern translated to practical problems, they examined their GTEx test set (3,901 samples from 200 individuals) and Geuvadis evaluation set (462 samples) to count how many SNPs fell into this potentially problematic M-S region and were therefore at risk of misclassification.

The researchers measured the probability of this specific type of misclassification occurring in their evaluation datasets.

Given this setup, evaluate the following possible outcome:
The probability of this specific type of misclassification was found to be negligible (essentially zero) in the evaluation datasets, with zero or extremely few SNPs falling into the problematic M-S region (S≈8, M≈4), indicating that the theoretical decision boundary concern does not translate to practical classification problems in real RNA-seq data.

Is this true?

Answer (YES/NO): YES